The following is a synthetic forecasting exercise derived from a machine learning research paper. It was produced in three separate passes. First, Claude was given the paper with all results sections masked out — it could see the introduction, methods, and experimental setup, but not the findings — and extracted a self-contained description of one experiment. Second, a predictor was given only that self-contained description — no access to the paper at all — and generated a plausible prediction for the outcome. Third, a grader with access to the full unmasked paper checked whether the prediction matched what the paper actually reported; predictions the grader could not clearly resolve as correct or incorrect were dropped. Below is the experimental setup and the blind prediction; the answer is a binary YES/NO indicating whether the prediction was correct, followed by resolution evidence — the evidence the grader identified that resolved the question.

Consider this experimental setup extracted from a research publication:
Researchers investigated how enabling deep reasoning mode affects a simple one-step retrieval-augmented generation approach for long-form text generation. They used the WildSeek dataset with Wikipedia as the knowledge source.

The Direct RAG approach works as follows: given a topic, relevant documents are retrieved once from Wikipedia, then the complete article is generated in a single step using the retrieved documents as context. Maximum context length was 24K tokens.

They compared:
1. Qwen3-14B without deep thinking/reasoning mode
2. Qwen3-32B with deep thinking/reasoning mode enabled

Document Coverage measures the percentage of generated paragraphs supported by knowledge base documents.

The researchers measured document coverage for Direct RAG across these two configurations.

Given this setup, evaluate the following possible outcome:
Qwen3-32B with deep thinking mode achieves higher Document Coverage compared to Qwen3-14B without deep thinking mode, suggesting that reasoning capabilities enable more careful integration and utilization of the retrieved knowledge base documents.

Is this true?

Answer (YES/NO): YES